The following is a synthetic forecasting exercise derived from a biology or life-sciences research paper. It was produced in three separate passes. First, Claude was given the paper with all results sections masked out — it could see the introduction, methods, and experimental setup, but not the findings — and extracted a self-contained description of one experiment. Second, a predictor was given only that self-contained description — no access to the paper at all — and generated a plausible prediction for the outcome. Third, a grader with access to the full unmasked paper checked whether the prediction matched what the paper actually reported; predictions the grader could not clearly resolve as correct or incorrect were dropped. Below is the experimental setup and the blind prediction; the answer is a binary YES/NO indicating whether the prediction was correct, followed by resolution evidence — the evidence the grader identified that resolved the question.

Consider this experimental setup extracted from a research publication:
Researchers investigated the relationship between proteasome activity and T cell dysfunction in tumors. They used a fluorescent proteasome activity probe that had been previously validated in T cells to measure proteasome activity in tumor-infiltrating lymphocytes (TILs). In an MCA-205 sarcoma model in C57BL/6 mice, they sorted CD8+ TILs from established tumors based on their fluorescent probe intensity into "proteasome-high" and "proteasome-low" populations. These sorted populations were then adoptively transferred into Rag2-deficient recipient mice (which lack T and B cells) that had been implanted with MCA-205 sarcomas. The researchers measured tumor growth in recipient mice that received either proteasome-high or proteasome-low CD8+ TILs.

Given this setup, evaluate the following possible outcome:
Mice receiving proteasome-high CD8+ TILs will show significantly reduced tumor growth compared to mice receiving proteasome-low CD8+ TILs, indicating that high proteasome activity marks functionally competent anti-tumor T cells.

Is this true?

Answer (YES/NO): NO